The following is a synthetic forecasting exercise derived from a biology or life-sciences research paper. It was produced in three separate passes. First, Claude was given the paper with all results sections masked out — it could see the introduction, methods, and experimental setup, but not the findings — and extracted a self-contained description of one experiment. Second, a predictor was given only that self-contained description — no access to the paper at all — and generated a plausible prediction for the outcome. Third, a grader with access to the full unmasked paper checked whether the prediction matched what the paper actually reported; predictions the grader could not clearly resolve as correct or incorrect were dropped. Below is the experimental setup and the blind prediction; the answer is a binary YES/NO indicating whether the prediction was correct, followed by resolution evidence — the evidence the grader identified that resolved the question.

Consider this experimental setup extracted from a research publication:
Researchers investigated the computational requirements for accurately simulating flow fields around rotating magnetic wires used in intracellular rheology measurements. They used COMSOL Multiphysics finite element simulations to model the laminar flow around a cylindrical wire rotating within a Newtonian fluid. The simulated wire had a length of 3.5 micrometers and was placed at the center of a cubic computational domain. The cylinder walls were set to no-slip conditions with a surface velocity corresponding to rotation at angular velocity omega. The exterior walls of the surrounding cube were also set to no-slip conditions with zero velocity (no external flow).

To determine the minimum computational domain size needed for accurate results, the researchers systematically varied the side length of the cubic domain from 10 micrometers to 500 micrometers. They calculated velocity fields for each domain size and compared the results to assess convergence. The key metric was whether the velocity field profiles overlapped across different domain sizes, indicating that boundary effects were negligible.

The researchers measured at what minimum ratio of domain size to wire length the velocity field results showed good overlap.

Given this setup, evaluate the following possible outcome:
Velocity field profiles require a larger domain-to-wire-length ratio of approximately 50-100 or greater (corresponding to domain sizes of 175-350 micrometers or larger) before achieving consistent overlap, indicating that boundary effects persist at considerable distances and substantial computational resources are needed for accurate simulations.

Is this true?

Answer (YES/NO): NO